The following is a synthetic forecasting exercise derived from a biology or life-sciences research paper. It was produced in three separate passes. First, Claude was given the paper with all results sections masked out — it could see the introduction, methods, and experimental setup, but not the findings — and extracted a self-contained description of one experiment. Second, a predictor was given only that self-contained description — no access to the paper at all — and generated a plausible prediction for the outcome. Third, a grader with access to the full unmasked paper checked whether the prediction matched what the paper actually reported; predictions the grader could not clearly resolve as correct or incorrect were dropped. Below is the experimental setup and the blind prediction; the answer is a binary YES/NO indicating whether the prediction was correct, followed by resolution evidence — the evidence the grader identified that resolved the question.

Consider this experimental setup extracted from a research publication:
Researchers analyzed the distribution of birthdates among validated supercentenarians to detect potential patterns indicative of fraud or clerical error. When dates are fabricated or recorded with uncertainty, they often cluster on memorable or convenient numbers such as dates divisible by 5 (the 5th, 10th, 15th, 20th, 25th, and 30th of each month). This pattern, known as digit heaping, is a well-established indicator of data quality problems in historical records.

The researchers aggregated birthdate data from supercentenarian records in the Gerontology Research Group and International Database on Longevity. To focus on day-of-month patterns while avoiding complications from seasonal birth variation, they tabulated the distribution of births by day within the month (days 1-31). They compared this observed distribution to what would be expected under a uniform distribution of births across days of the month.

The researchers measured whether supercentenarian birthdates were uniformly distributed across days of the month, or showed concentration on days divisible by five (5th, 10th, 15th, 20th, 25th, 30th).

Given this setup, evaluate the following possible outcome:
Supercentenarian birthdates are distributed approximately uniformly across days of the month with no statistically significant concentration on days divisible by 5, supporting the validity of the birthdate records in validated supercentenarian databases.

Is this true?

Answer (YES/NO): NO